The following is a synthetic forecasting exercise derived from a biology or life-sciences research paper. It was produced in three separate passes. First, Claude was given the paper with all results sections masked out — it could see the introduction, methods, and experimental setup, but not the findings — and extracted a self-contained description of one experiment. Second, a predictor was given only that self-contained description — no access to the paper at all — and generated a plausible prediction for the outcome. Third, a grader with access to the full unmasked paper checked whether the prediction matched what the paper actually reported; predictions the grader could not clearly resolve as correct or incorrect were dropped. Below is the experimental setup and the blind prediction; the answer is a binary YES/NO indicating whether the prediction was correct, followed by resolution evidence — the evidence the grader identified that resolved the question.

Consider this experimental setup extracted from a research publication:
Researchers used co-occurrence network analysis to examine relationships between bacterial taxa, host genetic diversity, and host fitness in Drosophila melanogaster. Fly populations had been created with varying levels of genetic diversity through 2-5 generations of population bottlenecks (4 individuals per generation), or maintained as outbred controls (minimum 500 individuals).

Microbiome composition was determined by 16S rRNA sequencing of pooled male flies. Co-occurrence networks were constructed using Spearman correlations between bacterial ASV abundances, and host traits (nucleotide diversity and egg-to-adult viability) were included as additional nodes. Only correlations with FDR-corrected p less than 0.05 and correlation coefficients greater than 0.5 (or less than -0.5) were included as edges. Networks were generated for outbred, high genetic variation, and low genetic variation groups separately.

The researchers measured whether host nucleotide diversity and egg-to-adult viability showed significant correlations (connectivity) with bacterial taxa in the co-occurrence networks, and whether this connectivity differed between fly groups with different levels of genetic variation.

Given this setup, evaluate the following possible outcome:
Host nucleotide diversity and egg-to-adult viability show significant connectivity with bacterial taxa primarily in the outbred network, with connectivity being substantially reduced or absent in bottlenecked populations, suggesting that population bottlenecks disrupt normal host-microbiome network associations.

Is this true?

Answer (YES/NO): YES